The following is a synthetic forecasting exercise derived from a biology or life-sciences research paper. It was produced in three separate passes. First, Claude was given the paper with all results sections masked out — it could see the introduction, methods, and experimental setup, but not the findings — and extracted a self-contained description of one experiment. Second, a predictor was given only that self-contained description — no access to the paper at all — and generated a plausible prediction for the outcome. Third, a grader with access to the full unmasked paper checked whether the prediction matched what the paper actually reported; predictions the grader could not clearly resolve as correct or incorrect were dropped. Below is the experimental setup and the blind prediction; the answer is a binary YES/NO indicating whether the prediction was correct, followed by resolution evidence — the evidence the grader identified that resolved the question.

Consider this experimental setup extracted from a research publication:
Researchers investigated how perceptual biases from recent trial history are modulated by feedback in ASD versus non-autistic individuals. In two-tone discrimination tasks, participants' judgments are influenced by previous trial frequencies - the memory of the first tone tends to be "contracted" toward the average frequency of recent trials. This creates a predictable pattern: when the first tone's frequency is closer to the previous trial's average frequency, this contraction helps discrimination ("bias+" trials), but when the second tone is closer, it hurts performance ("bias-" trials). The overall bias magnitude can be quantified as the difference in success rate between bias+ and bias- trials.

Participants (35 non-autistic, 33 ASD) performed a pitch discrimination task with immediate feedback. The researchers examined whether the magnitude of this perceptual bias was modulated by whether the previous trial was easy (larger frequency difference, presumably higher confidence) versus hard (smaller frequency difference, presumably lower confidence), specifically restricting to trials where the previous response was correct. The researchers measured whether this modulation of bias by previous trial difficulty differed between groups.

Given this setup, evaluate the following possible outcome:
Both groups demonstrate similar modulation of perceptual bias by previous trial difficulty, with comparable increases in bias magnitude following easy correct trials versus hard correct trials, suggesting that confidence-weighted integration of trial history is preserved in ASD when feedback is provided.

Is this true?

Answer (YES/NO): NO